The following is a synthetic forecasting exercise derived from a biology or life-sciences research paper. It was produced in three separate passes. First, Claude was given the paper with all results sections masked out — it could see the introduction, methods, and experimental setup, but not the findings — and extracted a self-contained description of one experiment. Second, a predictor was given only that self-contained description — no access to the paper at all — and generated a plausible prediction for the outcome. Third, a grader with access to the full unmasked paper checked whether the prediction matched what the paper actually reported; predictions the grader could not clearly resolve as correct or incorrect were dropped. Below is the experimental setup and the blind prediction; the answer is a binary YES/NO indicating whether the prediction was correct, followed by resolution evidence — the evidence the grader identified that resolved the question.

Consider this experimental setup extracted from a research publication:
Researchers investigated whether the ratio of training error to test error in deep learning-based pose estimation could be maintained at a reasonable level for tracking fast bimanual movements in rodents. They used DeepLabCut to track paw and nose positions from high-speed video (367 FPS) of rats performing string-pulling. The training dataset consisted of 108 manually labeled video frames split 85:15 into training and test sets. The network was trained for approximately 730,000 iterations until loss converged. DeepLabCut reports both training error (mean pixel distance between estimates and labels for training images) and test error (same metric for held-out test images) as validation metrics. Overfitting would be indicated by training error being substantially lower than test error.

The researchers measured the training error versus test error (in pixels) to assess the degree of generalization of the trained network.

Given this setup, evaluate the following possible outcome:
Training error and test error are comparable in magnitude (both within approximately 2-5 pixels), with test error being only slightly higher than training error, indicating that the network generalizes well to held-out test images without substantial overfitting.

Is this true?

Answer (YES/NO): NO